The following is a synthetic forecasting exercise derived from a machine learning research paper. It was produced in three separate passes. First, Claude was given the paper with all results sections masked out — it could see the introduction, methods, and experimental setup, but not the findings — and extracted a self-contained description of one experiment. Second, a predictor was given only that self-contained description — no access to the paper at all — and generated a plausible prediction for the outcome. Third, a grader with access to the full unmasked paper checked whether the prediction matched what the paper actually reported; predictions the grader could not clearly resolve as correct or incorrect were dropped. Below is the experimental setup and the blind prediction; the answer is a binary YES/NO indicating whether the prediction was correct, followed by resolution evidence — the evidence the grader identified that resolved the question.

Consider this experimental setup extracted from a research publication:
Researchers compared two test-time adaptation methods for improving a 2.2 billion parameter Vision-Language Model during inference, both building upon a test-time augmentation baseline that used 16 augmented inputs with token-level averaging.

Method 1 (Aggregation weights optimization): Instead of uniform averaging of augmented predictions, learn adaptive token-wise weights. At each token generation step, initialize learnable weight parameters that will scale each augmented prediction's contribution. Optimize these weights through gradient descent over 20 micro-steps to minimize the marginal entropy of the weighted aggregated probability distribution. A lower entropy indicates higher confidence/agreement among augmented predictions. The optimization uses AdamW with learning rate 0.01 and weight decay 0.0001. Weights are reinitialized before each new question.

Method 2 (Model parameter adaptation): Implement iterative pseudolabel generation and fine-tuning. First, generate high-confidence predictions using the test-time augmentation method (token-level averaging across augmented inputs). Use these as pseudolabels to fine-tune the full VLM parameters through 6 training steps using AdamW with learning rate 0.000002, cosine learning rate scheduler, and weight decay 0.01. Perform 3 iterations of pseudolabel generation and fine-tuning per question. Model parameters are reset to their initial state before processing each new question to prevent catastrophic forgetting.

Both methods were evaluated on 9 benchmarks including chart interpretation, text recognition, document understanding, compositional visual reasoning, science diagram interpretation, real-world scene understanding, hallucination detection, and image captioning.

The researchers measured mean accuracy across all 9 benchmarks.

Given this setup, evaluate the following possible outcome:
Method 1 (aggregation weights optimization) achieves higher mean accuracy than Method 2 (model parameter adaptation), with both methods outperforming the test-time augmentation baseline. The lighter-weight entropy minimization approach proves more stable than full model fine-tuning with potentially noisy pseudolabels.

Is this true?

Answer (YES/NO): NO